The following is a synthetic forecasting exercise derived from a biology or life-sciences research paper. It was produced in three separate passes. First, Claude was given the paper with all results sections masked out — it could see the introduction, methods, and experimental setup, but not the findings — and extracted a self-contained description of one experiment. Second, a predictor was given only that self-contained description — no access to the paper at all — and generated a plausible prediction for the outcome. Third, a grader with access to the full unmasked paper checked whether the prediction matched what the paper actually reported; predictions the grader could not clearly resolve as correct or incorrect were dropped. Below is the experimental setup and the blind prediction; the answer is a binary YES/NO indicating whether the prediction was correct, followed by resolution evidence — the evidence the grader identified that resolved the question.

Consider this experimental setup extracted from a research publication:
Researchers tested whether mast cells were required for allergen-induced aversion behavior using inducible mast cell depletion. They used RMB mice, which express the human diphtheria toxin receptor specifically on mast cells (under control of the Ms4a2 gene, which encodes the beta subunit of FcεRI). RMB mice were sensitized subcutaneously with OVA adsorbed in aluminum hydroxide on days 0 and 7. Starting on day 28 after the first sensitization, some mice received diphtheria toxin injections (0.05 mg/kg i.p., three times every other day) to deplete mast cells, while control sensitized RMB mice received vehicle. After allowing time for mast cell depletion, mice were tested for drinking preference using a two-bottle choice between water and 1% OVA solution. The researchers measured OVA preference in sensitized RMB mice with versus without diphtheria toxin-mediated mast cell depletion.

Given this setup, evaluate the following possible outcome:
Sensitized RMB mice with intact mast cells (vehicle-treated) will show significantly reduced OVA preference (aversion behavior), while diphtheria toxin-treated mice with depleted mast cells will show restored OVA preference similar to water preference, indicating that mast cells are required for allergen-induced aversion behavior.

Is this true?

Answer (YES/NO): YES